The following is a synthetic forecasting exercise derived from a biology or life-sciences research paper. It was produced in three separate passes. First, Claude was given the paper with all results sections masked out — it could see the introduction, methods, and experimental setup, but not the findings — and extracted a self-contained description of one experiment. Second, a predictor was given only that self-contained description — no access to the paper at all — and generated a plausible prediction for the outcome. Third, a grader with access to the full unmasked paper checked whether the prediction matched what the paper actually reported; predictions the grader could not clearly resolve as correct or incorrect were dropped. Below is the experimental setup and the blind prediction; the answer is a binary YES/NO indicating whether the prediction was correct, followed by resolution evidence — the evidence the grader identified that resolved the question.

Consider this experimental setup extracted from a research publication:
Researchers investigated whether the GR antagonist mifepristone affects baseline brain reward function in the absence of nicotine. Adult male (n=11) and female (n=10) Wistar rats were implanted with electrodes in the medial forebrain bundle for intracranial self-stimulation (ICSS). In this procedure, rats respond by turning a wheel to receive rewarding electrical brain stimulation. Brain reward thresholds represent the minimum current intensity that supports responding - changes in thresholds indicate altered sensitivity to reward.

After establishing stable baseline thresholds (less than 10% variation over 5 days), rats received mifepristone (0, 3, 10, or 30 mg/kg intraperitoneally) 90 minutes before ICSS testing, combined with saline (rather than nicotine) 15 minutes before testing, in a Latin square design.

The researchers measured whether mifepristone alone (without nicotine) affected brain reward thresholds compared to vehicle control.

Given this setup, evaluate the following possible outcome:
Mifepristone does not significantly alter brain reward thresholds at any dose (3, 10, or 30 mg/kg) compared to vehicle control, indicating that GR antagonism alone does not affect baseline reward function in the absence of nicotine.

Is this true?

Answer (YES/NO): YES